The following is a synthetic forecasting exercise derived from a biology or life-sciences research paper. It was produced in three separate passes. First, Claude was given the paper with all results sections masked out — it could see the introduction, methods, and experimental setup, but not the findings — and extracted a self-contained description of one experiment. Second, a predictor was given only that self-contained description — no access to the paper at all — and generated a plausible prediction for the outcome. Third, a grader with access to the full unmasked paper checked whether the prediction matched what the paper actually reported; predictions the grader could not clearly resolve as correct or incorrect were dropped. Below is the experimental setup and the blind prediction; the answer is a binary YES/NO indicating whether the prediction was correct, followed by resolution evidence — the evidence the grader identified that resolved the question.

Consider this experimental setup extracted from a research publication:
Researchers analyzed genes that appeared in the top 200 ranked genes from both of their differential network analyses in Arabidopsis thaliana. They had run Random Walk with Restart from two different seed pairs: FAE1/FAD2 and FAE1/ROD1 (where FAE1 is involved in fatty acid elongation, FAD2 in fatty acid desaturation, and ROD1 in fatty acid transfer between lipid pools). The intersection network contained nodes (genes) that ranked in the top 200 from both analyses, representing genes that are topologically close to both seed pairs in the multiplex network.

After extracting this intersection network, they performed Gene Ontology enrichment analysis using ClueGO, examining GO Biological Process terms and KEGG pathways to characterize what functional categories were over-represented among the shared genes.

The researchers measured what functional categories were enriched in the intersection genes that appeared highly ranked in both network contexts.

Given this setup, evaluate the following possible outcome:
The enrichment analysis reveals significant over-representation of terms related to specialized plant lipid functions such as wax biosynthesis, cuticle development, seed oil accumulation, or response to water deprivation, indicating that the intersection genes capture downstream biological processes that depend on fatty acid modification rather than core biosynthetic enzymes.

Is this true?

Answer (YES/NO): NO